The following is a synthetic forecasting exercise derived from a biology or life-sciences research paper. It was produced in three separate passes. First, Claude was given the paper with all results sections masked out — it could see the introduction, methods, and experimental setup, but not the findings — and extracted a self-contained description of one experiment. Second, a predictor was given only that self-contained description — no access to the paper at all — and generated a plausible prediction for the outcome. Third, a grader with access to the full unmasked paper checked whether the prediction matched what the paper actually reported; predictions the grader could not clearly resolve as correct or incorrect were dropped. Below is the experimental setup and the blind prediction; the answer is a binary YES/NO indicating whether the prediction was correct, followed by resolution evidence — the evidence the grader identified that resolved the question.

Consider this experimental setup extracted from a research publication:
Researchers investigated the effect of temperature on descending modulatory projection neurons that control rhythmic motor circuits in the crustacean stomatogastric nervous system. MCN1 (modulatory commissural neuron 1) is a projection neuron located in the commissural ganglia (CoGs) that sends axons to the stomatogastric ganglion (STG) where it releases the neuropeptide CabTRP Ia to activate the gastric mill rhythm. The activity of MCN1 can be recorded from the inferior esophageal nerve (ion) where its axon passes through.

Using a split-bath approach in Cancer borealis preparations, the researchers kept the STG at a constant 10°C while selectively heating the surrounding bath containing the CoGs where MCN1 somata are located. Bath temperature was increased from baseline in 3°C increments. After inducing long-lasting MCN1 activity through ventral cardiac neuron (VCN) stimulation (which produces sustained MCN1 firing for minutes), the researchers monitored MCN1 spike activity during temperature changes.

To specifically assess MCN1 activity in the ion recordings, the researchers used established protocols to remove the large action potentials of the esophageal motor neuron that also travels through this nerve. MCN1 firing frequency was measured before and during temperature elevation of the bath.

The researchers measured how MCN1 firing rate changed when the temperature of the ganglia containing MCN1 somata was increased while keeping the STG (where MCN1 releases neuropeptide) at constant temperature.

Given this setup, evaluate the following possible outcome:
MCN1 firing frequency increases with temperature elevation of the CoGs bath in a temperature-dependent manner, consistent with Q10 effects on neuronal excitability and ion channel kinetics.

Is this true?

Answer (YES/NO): YES